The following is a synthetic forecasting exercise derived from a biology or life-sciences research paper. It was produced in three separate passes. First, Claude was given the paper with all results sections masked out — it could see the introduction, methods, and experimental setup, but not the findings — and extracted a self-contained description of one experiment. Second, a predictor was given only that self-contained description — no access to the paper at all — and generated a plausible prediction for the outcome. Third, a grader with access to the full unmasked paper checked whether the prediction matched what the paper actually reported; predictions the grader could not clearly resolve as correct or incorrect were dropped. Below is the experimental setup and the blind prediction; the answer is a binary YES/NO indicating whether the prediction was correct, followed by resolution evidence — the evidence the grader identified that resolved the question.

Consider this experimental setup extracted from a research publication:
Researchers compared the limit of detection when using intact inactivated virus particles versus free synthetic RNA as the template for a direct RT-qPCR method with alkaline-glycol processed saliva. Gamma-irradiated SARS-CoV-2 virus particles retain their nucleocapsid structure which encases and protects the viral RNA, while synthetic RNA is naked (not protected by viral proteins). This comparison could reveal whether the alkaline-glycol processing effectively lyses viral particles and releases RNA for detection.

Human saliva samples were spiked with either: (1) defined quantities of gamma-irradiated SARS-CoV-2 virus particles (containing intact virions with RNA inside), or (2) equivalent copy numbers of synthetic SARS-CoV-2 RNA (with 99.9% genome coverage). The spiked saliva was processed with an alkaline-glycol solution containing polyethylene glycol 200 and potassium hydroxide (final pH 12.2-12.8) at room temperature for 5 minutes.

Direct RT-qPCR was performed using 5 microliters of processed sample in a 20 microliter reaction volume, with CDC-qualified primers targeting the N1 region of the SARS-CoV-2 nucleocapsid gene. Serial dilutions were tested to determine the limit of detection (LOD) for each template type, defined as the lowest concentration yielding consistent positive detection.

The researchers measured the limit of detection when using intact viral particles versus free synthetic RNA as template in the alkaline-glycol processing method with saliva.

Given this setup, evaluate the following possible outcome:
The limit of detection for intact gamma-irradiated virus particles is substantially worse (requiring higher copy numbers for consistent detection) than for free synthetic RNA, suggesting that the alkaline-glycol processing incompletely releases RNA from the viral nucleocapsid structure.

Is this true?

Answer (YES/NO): NO